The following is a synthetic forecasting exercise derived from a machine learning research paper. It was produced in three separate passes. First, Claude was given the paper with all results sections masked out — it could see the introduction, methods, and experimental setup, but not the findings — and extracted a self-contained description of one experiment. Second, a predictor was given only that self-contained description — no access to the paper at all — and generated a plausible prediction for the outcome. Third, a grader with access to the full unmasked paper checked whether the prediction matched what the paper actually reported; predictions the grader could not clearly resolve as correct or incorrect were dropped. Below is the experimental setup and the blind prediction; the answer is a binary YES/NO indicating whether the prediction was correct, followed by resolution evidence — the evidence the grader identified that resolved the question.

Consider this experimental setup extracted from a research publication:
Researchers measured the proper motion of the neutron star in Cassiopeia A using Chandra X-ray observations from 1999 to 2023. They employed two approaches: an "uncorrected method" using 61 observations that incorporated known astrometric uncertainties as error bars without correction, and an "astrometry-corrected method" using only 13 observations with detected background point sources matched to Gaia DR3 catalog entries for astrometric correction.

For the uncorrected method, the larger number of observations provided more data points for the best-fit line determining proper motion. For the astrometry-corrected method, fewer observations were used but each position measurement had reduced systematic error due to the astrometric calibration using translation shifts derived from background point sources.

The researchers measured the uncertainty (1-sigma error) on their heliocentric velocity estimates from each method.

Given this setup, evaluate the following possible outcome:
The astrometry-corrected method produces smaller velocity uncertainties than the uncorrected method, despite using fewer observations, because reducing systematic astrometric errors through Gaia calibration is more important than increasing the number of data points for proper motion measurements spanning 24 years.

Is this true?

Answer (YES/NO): YES